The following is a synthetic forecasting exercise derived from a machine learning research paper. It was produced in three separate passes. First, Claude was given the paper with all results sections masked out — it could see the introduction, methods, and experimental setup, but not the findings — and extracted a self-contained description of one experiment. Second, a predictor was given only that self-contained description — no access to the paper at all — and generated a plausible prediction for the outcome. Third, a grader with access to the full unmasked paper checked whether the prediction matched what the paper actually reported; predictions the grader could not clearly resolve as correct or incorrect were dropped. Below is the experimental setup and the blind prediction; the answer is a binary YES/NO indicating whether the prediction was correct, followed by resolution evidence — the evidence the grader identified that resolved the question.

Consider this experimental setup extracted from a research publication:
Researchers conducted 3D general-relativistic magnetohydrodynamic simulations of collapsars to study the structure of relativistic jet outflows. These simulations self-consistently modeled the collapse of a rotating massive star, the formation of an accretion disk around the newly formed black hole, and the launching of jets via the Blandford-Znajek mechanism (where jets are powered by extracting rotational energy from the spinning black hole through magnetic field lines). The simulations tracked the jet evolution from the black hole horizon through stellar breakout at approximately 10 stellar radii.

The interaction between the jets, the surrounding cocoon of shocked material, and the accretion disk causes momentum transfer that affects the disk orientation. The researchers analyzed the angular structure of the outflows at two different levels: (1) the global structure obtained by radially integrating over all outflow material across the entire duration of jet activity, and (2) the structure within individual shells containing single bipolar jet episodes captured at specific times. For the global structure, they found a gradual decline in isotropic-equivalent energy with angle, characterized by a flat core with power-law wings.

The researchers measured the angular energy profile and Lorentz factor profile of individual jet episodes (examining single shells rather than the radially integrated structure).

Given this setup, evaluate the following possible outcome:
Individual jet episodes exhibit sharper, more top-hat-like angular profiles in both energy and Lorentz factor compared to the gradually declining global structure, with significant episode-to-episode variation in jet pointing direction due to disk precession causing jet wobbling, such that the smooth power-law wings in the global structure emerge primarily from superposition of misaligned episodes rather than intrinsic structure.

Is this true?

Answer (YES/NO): YES